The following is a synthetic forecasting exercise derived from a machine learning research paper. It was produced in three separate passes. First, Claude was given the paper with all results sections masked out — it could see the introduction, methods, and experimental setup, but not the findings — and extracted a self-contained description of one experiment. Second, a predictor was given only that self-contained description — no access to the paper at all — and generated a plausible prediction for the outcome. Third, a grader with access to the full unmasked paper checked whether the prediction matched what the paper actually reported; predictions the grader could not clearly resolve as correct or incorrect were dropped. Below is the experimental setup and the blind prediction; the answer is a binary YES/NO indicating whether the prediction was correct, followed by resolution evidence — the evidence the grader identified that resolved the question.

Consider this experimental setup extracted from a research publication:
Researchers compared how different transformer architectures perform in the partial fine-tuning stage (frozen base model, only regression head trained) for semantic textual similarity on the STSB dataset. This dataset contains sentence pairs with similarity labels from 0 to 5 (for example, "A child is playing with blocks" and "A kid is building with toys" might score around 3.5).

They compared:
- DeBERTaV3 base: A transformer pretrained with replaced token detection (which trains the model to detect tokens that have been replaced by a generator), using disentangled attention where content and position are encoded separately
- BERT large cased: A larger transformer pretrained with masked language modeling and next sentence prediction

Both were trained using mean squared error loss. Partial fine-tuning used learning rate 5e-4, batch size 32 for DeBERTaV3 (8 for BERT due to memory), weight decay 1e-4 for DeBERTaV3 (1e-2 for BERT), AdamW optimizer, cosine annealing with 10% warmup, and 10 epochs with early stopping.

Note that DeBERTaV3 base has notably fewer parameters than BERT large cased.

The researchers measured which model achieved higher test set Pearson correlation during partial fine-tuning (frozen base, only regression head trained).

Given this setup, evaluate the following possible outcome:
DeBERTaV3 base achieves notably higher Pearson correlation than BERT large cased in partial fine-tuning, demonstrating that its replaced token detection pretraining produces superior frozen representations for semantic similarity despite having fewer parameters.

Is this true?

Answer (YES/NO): YES